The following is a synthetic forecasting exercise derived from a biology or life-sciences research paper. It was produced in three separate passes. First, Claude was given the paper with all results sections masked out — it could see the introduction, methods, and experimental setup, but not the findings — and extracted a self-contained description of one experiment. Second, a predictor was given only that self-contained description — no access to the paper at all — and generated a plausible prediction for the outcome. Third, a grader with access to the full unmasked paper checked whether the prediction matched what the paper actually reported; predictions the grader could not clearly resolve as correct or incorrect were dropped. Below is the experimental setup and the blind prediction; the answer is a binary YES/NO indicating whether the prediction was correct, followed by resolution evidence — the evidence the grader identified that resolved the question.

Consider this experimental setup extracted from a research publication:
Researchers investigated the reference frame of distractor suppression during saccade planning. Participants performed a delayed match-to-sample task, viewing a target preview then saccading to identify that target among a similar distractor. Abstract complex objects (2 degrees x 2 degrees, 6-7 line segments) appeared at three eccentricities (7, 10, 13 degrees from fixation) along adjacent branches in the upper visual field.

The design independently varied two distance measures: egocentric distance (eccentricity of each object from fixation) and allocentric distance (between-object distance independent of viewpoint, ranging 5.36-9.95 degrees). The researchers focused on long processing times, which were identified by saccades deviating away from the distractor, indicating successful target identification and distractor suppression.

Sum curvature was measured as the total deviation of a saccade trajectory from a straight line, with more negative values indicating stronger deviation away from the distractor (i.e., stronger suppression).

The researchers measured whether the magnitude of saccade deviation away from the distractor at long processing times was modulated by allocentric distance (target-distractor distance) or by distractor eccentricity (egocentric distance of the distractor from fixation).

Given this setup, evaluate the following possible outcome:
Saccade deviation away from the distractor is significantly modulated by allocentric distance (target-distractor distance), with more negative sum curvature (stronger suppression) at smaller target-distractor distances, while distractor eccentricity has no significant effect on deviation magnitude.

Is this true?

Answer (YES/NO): NO